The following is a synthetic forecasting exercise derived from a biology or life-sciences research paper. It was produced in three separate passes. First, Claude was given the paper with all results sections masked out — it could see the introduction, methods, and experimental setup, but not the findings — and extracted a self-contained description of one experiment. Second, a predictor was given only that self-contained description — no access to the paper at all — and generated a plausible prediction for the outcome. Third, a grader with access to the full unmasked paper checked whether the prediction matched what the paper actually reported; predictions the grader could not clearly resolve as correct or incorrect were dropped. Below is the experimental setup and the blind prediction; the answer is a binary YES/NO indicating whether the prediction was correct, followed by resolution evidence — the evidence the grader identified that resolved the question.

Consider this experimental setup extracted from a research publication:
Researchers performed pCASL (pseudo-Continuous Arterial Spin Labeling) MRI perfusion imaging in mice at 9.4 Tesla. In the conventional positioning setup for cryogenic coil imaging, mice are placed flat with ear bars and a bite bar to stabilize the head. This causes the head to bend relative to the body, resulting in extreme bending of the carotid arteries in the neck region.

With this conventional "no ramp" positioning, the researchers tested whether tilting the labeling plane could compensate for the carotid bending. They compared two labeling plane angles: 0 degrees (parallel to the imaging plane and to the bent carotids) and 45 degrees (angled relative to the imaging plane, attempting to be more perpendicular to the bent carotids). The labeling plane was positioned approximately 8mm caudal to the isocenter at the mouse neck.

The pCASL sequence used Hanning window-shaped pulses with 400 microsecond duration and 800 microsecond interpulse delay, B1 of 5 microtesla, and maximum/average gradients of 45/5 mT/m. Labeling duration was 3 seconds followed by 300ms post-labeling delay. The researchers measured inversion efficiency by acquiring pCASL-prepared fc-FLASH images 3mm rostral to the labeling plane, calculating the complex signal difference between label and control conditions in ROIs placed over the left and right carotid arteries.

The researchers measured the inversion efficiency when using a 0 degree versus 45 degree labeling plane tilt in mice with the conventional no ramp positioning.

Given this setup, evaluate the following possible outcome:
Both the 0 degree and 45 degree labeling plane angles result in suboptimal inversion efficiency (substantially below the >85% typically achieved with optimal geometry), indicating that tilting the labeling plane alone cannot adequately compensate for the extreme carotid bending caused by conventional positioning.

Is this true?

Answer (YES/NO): NO